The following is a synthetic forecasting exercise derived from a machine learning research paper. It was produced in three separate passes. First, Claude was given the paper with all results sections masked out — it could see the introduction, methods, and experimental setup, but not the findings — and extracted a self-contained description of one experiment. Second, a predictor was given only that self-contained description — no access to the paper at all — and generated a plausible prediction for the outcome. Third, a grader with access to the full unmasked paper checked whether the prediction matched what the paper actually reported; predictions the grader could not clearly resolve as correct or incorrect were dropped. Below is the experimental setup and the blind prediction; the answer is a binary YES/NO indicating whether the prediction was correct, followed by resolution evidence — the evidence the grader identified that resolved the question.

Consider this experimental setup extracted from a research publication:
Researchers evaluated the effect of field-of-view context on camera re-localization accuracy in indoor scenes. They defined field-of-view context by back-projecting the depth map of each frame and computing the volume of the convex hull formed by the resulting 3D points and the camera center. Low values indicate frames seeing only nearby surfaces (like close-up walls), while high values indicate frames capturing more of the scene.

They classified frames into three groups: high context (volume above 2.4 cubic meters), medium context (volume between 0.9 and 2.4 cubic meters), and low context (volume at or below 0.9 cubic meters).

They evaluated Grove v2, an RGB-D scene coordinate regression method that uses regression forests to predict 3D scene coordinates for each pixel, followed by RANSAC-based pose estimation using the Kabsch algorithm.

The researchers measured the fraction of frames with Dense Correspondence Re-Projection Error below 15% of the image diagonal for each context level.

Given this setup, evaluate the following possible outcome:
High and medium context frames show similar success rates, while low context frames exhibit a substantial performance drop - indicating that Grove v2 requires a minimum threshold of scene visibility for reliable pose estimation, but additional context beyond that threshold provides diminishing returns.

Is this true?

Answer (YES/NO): NO